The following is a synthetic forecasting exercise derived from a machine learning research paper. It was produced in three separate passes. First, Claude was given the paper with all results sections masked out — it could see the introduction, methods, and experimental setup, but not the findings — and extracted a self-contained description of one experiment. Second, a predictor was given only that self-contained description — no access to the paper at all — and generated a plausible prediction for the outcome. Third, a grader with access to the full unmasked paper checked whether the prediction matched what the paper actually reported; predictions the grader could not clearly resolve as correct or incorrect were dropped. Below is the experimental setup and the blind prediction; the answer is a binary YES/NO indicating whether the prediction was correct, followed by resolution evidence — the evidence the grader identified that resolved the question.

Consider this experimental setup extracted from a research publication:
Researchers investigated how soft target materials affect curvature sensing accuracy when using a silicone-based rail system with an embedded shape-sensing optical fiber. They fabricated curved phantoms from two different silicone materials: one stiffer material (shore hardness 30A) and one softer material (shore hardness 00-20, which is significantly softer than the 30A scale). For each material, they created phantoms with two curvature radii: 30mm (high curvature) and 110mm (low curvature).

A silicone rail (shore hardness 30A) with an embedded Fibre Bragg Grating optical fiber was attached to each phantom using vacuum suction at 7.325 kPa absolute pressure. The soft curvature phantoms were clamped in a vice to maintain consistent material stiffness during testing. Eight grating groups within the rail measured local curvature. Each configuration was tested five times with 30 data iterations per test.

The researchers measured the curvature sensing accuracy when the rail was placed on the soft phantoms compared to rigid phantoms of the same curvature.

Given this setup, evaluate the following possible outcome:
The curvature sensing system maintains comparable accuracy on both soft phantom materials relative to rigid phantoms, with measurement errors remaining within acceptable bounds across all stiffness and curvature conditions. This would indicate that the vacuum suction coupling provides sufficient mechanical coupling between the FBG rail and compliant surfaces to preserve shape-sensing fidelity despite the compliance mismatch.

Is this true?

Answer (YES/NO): NO